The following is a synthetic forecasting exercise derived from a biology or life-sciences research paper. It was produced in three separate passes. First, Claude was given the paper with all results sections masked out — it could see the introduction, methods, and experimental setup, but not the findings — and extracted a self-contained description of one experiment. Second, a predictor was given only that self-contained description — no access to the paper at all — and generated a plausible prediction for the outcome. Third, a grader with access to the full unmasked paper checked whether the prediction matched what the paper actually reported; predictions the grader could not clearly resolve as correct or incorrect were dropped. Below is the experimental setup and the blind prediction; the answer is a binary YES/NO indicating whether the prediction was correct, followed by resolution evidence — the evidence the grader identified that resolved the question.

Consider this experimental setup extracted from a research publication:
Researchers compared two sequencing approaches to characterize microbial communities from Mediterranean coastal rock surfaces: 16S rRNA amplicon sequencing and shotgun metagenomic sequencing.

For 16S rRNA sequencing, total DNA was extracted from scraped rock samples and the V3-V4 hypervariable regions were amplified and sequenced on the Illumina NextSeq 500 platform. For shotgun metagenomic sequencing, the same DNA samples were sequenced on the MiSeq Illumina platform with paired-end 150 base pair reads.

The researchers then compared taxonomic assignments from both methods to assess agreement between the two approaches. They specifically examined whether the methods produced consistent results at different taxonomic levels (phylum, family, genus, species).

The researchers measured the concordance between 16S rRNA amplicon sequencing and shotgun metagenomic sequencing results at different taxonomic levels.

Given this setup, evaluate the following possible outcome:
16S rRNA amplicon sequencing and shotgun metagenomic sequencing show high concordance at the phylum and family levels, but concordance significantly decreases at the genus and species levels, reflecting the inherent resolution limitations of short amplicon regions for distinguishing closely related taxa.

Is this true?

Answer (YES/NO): YES